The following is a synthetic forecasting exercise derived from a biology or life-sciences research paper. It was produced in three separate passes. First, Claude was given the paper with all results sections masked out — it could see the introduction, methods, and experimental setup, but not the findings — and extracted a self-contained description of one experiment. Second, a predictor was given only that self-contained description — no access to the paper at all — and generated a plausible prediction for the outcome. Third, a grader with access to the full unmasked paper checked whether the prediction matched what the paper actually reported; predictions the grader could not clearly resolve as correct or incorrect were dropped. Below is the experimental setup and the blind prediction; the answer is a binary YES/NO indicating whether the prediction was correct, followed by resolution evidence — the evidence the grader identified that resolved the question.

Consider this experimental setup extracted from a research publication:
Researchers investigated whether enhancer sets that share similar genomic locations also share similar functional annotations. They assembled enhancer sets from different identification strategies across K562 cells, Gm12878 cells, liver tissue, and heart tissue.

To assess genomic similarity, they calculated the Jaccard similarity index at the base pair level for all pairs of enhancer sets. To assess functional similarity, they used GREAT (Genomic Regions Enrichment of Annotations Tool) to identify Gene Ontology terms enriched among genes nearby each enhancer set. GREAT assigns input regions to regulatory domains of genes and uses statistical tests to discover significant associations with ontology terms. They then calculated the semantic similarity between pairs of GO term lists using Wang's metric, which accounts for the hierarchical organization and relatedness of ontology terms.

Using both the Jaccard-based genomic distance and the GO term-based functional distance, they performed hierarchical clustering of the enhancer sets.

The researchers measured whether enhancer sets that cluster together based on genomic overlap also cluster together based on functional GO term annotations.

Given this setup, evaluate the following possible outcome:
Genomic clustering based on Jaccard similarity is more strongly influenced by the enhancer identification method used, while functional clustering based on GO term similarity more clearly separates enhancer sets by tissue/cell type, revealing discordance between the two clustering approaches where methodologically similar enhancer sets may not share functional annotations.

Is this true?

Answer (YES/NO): NO